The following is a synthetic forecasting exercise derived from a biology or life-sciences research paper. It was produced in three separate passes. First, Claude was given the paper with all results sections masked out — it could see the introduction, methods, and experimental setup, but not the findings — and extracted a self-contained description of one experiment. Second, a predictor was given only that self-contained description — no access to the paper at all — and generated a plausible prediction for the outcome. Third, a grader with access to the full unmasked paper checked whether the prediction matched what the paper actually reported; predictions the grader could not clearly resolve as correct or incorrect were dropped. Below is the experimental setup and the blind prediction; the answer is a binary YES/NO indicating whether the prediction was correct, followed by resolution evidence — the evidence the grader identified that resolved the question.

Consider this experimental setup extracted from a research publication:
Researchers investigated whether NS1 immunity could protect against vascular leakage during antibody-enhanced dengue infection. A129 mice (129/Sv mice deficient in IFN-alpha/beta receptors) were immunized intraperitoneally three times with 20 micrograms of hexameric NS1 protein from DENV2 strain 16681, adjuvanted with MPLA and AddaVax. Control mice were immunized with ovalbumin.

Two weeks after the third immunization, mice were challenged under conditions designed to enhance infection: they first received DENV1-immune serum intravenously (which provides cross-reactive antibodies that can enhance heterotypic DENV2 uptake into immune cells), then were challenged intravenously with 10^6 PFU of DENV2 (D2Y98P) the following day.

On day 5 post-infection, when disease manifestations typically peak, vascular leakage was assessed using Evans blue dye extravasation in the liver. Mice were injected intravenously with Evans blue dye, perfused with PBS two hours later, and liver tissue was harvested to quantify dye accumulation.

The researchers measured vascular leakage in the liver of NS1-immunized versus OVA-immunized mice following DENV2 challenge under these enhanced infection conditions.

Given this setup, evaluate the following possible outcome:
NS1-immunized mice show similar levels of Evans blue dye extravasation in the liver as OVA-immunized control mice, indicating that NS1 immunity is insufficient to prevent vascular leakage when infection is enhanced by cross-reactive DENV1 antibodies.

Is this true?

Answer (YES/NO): YES